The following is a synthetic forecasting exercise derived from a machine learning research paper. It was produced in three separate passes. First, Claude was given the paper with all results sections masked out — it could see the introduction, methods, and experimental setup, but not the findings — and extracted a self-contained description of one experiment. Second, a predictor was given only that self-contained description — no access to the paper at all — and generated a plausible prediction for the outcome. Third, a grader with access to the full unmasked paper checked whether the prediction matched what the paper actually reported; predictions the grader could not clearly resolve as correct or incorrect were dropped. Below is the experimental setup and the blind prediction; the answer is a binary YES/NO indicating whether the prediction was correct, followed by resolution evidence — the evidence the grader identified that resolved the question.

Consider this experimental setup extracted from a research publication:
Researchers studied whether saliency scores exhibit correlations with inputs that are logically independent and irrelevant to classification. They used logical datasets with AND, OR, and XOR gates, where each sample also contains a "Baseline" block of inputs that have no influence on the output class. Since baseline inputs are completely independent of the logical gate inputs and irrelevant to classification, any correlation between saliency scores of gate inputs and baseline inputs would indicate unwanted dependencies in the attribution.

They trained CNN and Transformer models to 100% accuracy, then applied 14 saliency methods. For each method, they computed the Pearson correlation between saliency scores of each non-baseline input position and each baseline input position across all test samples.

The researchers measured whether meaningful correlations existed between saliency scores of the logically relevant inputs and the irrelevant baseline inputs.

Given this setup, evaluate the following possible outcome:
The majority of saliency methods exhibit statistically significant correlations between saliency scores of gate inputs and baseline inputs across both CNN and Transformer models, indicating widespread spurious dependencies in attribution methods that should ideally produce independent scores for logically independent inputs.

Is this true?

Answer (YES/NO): NO